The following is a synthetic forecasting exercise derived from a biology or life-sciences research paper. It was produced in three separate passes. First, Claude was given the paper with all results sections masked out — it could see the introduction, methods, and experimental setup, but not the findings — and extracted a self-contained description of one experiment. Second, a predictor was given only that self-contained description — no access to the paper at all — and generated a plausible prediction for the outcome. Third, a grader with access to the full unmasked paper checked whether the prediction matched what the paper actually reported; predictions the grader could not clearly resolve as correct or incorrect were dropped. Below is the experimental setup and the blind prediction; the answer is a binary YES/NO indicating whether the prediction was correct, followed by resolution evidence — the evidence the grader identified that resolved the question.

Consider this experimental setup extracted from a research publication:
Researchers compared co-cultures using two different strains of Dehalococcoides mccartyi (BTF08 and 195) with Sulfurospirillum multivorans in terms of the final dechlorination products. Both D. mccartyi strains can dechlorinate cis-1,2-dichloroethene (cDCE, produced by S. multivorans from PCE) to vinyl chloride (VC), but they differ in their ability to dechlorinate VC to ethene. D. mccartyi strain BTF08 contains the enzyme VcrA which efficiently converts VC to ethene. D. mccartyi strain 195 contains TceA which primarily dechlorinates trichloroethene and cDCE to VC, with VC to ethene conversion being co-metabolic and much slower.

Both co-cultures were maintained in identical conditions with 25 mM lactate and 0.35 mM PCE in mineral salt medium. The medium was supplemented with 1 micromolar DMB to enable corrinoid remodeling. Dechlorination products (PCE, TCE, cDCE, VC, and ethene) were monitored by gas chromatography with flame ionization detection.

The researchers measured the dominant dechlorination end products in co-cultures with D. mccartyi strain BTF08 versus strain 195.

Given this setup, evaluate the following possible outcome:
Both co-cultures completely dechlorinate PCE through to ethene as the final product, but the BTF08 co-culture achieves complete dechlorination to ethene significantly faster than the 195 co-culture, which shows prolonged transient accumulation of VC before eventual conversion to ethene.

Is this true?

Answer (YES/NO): NO